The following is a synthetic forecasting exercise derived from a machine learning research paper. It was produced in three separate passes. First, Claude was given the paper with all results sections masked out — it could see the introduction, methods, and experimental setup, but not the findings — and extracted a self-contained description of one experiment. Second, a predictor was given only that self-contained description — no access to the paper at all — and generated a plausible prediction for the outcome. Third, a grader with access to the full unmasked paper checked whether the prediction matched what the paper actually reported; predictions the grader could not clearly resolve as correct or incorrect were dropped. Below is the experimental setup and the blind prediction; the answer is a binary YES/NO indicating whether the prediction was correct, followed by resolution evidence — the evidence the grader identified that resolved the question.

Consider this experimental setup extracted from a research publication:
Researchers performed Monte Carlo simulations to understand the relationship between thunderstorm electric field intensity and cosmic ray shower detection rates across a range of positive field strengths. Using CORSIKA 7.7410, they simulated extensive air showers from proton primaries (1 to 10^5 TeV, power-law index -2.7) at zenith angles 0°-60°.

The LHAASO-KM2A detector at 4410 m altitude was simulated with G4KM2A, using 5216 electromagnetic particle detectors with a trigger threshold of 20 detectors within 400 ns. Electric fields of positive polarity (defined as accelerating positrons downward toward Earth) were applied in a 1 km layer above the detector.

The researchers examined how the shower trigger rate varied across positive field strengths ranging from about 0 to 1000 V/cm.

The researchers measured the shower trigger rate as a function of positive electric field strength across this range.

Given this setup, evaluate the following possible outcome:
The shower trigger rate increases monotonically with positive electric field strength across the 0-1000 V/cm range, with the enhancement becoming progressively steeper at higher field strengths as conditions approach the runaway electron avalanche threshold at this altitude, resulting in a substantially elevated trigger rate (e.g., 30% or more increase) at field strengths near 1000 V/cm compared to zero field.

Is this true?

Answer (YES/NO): NO